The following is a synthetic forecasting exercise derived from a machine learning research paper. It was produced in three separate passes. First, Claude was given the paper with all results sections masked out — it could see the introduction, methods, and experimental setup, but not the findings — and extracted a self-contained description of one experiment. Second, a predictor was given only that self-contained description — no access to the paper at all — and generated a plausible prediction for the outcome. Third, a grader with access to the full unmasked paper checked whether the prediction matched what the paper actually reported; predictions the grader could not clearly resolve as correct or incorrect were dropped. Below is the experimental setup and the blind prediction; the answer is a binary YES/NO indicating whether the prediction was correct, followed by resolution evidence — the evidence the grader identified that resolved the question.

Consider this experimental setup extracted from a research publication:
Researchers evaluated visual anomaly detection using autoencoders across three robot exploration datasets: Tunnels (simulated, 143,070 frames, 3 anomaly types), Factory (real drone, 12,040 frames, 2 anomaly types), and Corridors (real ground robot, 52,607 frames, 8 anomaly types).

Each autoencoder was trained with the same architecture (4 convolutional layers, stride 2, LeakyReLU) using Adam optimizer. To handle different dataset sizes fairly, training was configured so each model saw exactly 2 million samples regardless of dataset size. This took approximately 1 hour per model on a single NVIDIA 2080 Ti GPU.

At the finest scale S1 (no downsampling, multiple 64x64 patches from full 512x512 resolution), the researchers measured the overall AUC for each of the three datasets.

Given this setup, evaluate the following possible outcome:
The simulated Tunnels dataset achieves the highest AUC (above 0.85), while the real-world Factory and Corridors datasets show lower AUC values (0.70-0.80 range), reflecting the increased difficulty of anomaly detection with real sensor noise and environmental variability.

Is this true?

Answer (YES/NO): NO